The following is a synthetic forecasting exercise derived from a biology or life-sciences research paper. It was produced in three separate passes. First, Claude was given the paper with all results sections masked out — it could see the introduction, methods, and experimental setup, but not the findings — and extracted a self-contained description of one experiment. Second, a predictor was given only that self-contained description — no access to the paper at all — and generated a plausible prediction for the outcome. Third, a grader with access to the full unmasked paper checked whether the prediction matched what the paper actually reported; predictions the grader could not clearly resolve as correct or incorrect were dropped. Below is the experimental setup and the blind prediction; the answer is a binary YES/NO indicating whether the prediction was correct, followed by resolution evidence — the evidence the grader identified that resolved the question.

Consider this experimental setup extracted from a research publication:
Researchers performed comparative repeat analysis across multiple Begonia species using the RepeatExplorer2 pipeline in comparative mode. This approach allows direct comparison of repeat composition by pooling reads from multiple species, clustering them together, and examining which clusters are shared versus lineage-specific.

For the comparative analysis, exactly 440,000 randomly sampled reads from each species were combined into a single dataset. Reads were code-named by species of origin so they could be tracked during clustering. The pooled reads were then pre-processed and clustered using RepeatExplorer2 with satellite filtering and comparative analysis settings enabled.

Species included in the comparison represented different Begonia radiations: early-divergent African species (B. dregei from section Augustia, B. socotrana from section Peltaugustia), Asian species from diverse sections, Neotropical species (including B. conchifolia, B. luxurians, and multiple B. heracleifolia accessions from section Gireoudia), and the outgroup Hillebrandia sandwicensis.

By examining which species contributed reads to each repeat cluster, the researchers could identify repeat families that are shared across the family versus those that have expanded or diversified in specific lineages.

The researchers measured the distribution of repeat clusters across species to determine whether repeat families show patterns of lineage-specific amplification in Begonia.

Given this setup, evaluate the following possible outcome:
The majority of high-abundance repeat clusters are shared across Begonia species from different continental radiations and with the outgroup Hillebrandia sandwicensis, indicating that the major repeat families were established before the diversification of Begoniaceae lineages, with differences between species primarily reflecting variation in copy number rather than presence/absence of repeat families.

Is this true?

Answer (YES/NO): NO